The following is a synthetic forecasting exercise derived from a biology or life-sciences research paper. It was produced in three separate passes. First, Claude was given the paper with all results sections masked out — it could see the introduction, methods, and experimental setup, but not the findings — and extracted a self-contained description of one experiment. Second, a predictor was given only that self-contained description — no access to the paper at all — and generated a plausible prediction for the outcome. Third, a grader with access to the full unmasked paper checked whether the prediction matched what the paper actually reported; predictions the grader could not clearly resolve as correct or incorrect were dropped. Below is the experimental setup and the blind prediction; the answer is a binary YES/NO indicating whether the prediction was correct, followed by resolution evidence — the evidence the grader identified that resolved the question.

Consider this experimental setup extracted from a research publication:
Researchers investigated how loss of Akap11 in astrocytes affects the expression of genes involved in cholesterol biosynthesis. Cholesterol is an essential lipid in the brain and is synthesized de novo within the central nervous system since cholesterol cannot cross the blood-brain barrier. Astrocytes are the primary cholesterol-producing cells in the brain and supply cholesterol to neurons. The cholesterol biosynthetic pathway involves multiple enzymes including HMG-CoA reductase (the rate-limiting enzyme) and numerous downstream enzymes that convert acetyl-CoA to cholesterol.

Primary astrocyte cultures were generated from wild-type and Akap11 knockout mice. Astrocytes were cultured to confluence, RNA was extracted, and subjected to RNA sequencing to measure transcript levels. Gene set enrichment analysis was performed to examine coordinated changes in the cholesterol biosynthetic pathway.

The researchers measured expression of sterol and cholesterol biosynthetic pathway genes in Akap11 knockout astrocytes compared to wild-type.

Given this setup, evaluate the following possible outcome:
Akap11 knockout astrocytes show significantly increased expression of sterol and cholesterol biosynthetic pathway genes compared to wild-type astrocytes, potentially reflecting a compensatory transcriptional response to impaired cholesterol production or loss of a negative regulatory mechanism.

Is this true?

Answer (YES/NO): NO